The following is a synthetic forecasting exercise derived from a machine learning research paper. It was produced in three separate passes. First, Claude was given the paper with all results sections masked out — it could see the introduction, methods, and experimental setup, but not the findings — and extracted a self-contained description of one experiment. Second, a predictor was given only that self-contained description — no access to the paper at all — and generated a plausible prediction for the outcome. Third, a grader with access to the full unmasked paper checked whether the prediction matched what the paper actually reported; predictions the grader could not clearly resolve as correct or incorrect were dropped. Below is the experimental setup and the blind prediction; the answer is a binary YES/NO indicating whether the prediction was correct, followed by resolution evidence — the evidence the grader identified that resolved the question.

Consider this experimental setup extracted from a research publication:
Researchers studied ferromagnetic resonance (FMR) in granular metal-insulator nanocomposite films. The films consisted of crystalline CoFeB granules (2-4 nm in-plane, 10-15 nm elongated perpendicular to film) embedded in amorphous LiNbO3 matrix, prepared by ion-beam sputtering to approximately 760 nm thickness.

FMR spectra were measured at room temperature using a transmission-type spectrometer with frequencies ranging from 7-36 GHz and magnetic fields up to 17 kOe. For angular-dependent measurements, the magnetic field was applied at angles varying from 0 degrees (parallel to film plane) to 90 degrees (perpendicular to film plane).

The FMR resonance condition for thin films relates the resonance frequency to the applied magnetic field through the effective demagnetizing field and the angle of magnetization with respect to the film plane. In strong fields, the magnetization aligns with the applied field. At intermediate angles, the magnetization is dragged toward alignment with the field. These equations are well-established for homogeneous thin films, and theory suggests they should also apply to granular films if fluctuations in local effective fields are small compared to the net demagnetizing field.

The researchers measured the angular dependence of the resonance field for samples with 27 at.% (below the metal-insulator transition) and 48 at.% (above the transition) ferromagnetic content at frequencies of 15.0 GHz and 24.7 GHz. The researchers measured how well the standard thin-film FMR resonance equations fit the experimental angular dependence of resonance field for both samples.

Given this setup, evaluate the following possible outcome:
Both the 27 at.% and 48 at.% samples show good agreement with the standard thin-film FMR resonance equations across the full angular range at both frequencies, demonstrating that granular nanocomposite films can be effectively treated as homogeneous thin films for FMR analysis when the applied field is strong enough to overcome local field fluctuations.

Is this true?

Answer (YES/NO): YES